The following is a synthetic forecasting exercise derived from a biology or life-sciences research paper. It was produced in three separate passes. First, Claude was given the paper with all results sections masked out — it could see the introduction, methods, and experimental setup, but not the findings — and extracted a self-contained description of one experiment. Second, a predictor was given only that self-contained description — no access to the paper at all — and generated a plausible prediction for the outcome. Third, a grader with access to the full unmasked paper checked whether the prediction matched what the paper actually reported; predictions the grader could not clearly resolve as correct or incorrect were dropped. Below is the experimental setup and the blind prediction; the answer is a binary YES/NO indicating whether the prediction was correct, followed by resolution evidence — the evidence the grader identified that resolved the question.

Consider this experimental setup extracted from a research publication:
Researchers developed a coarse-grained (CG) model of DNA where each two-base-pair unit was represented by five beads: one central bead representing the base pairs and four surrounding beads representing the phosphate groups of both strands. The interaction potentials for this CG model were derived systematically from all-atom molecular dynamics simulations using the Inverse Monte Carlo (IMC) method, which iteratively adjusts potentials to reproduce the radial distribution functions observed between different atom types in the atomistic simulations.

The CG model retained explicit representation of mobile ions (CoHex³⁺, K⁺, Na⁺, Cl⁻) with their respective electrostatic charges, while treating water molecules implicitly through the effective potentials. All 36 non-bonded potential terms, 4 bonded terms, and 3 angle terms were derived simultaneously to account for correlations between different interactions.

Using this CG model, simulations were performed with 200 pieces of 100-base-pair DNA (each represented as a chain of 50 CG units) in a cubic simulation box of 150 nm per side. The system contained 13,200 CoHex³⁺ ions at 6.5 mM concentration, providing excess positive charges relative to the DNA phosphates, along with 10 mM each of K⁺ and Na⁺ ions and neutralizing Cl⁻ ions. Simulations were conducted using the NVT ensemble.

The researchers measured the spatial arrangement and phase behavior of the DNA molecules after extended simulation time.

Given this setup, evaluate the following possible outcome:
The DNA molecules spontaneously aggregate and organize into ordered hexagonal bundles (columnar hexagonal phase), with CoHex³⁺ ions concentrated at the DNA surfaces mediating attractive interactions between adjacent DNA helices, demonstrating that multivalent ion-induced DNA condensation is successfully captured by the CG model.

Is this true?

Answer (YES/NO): YES